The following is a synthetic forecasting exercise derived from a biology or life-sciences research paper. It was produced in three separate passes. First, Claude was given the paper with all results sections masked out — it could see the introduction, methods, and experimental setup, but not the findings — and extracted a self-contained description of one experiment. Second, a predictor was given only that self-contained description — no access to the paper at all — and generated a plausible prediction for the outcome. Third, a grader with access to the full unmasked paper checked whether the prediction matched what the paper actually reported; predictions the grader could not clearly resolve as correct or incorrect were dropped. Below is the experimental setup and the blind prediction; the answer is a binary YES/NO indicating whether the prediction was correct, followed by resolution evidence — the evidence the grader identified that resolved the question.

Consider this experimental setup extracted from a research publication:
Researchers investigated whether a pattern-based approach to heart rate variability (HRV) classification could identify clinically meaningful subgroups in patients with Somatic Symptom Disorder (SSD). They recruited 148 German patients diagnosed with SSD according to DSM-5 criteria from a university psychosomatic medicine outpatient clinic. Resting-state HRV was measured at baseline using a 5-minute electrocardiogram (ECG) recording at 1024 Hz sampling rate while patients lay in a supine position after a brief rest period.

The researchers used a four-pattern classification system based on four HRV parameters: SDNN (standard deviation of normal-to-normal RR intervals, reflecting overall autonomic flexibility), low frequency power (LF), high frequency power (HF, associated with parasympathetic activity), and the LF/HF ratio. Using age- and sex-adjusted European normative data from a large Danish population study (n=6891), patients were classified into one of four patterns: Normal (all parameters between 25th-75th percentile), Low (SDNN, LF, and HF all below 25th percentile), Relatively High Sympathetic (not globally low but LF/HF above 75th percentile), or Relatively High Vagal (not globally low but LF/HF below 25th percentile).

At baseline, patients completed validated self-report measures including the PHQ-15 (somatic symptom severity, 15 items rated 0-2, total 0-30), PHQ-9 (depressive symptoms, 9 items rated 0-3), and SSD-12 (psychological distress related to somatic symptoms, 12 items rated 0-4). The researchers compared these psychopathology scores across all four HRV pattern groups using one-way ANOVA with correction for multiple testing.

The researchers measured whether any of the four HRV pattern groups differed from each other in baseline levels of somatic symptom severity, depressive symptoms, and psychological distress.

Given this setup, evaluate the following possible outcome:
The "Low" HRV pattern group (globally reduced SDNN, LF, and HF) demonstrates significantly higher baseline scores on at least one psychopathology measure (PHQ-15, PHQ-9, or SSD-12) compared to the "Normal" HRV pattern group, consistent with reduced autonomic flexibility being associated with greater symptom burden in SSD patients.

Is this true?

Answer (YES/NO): NO